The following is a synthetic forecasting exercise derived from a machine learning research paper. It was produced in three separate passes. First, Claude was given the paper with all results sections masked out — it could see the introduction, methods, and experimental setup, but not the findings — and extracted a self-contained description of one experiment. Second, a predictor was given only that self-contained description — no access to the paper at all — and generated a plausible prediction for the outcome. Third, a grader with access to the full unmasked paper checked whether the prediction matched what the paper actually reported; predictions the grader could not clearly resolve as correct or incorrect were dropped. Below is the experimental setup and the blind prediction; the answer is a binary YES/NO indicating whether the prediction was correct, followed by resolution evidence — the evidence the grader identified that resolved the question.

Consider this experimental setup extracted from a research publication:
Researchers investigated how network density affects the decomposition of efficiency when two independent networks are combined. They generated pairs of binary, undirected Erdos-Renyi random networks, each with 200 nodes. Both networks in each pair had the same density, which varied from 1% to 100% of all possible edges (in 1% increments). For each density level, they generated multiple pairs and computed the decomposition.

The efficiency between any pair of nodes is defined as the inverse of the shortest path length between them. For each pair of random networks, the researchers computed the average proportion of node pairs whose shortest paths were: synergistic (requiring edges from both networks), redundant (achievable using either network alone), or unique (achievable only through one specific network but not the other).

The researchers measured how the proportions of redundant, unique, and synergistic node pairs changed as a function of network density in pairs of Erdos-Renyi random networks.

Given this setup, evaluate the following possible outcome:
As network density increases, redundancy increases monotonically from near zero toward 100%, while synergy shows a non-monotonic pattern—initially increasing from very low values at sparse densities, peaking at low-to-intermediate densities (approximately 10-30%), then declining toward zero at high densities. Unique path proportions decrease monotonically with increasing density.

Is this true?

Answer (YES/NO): NO